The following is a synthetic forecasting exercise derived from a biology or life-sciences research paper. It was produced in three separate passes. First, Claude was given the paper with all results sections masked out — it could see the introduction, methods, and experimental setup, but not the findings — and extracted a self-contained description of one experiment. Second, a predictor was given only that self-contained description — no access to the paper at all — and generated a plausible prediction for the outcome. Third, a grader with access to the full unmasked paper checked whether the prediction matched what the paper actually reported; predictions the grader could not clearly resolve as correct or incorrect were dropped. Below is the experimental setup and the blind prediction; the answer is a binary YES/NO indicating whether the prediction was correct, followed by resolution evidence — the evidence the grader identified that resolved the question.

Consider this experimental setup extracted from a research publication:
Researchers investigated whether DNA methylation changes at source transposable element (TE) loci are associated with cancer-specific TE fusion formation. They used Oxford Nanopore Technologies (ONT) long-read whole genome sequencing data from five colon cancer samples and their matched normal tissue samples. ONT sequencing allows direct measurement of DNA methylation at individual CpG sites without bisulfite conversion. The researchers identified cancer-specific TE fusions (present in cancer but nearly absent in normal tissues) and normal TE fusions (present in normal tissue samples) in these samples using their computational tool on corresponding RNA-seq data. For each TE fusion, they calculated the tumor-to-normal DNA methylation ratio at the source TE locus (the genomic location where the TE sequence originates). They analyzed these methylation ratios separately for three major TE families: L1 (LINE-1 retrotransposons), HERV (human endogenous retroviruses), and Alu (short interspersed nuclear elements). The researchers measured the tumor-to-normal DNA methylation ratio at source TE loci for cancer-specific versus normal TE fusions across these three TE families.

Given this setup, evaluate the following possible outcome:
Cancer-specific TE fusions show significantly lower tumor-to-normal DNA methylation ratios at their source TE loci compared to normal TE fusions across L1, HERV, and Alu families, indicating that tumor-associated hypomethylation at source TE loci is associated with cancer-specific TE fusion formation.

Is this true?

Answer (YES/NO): NO